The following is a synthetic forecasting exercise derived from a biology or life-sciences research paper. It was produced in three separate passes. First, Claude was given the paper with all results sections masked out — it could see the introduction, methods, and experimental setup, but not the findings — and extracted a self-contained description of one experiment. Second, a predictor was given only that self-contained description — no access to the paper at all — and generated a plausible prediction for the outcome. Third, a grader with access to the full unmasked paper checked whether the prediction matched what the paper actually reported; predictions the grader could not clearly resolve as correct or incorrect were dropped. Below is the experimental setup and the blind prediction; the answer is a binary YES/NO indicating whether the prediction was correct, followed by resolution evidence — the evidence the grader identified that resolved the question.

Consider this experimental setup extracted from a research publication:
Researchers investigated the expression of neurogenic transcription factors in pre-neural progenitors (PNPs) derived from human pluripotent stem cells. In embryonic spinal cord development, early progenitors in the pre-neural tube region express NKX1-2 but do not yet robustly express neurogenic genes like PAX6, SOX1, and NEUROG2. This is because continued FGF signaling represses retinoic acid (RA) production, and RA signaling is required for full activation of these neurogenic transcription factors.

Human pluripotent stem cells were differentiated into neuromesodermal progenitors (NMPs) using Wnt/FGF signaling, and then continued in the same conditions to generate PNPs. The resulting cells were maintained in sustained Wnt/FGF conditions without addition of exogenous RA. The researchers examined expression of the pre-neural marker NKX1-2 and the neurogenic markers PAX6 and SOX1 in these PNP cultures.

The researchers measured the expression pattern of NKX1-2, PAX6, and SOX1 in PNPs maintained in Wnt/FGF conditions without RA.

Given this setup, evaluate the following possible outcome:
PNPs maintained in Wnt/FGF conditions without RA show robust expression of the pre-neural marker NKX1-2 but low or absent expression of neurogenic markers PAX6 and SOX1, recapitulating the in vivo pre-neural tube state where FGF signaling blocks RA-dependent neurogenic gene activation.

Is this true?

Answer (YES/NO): YES